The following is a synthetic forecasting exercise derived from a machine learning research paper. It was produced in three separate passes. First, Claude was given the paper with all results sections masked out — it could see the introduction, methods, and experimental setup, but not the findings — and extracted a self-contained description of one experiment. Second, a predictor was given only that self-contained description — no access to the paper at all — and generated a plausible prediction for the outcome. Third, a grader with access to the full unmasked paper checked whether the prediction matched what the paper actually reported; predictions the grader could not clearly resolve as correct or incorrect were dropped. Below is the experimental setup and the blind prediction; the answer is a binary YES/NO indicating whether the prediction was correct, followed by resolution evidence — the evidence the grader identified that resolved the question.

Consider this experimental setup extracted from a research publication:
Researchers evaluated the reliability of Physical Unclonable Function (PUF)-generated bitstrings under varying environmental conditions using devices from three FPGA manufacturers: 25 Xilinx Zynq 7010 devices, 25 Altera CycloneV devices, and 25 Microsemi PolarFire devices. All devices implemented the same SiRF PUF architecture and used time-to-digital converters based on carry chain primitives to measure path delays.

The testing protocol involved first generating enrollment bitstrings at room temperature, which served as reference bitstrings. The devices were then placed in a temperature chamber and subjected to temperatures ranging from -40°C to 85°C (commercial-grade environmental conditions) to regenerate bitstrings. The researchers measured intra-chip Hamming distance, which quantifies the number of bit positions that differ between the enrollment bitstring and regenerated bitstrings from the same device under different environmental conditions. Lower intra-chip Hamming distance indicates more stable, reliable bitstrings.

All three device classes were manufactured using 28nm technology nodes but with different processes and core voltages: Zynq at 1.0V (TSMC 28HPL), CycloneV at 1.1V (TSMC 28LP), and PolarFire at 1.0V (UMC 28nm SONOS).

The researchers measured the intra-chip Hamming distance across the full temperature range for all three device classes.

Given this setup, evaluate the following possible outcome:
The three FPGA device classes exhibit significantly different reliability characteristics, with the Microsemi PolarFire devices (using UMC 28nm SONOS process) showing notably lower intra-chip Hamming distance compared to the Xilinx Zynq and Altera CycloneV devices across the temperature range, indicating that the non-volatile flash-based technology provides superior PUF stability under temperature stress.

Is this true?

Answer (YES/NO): NO